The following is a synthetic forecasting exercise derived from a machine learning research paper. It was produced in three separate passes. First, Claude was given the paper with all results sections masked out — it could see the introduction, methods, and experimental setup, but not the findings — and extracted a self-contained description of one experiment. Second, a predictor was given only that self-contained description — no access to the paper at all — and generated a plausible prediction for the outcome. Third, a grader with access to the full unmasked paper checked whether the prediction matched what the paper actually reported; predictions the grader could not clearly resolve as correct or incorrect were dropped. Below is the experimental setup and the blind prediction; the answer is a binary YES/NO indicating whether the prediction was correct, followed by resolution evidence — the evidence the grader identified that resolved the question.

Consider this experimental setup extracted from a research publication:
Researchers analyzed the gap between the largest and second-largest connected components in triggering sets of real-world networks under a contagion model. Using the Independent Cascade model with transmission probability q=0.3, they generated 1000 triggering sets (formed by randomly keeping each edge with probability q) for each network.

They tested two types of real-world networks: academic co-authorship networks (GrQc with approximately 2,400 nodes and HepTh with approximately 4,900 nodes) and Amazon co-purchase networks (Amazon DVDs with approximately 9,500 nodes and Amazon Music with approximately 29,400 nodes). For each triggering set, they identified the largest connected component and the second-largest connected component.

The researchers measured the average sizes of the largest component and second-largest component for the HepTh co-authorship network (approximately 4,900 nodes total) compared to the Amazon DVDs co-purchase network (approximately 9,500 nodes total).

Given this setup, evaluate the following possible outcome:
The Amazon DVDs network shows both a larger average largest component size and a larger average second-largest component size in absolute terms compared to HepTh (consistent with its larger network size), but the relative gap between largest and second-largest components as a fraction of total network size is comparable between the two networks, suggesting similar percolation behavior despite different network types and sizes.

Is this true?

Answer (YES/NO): NO